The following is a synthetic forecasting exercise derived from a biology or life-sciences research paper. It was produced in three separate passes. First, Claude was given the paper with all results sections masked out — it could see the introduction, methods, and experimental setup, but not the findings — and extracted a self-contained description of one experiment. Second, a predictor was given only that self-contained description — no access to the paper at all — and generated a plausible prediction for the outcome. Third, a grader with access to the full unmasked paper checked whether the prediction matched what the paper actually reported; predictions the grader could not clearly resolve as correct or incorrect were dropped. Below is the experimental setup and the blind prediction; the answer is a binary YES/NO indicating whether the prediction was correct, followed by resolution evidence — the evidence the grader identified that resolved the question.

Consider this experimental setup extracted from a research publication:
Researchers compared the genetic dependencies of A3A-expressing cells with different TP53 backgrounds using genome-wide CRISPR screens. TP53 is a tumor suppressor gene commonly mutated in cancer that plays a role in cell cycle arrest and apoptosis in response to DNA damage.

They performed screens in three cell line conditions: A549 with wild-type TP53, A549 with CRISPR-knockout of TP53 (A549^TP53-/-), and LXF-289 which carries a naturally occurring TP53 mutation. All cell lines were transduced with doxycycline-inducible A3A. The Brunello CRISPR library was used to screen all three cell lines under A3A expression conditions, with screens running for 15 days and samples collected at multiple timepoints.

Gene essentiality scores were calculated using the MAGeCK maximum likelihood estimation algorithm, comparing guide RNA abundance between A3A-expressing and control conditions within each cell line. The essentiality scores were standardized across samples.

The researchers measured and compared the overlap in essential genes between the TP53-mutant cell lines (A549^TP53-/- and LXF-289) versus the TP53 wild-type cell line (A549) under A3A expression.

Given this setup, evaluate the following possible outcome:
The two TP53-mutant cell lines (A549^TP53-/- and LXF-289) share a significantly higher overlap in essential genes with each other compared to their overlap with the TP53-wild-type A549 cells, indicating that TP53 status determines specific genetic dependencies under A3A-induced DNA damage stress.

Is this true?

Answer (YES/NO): NO